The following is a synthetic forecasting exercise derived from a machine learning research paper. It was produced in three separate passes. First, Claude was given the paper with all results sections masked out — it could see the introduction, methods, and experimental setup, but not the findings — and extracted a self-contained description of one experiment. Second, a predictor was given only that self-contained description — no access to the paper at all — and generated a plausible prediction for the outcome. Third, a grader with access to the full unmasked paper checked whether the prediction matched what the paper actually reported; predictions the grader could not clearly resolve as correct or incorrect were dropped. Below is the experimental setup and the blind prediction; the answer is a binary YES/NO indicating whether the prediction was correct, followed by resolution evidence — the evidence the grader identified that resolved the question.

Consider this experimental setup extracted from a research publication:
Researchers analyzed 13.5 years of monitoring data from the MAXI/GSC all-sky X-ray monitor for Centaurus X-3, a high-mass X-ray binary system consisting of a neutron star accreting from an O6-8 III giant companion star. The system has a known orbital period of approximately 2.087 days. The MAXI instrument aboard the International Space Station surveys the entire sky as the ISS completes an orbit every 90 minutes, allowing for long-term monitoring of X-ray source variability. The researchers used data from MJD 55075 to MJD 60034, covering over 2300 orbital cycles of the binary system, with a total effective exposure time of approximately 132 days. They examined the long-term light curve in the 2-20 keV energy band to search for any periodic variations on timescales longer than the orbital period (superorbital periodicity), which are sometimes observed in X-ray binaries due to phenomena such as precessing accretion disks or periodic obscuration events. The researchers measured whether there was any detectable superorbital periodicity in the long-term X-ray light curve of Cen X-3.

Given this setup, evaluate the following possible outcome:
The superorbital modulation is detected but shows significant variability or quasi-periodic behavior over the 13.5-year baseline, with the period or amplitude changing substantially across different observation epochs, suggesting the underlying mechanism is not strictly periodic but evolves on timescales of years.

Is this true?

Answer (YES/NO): NO